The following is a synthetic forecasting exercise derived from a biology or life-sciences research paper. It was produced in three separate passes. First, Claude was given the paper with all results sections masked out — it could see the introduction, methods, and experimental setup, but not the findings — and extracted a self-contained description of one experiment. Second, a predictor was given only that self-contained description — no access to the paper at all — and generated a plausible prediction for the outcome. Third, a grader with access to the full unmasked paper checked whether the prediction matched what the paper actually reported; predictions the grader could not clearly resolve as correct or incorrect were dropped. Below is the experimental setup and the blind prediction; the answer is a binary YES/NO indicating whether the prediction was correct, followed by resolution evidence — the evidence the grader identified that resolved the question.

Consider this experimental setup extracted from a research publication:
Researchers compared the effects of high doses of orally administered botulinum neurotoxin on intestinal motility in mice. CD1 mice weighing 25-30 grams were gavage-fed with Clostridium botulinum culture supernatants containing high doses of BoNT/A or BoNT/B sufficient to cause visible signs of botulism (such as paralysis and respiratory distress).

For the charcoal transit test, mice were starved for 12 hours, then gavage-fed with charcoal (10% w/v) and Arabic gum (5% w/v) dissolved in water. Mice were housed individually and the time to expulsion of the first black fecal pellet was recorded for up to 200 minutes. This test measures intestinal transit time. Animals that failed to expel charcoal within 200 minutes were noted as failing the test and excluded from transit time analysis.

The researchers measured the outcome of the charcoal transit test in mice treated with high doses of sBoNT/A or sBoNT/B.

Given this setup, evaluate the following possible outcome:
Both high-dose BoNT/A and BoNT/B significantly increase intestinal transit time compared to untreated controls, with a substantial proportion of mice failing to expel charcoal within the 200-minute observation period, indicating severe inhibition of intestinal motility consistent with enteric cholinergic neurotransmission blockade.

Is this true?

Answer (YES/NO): YES